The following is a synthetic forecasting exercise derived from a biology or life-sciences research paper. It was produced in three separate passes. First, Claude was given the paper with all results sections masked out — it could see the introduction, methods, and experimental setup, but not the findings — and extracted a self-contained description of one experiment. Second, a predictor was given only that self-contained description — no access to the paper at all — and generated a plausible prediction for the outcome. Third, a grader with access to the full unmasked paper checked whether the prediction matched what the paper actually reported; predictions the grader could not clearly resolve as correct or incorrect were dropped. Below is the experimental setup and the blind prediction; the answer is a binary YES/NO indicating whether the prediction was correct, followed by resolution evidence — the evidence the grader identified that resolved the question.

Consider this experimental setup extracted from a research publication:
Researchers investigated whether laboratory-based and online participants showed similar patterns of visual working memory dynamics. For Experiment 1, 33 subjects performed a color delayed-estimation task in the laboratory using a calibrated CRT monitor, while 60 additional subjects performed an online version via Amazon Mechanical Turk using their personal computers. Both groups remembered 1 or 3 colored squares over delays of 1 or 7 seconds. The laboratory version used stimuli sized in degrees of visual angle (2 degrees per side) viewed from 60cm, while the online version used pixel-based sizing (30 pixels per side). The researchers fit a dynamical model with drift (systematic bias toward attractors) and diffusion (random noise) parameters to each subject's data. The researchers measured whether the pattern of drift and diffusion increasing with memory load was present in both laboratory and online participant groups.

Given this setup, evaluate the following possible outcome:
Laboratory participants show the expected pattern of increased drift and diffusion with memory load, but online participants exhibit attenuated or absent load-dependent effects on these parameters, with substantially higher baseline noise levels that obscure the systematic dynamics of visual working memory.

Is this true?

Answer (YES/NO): NO